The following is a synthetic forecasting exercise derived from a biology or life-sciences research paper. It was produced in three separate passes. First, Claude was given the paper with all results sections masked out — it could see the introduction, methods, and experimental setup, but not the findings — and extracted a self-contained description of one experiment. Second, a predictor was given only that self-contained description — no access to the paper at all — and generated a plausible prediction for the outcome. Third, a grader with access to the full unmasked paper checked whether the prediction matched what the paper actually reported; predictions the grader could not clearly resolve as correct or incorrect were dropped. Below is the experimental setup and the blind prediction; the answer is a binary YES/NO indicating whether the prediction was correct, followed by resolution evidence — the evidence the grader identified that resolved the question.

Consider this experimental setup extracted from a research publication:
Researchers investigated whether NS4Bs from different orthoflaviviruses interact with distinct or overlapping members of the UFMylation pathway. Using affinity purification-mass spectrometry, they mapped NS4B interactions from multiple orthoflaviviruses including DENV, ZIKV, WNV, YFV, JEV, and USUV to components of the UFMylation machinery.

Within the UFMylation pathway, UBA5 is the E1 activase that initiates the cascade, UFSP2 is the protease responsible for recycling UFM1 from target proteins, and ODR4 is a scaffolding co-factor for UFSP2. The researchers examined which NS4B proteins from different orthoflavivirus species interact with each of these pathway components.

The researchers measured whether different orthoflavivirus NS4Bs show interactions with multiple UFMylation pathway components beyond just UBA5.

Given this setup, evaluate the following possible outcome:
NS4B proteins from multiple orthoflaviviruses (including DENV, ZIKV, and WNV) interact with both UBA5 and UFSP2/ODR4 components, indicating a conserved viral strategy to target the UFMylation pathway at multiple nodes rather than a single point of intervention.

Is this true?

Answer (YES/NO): NO